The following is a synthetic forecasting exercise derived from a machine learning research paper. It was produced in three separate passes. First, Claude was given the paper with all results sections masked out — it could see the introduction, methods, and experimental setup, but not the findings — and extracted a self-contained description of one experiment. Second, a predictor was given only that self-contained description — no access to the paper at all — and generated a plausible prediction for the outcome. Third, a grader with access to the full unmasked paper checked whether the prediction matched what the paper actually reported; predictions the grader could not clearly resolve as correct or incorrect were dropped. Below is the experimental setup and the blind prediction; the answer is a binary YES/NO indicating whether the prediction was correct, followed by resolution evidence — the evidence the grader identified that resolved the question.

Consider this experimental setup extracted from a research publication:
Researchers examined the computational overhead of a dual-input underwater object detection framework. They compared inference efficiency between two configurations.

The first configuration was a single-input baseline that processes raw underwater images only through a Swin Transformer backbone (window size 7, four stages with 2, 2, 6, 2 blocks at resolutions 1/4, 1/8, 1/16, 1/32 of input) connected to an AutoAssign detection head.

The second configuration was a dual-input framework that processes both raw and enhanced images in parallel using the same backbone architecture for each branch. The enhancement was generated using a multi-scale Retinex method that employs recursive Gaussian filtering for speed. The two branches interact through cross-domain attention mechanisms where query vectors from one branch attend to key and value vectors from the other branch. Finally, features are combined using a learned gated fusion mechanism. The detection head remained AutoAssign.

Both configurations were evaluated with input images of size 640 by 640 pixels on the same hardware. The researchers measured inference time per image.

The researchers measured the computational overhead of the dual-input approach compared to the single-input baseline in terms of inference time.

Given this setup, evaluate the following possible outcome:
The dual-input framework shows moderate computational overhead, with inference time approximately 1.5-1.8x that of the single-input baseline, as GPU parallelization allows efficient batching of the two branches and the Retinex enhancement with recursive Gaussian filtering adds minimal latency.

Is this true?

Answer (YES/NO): NO